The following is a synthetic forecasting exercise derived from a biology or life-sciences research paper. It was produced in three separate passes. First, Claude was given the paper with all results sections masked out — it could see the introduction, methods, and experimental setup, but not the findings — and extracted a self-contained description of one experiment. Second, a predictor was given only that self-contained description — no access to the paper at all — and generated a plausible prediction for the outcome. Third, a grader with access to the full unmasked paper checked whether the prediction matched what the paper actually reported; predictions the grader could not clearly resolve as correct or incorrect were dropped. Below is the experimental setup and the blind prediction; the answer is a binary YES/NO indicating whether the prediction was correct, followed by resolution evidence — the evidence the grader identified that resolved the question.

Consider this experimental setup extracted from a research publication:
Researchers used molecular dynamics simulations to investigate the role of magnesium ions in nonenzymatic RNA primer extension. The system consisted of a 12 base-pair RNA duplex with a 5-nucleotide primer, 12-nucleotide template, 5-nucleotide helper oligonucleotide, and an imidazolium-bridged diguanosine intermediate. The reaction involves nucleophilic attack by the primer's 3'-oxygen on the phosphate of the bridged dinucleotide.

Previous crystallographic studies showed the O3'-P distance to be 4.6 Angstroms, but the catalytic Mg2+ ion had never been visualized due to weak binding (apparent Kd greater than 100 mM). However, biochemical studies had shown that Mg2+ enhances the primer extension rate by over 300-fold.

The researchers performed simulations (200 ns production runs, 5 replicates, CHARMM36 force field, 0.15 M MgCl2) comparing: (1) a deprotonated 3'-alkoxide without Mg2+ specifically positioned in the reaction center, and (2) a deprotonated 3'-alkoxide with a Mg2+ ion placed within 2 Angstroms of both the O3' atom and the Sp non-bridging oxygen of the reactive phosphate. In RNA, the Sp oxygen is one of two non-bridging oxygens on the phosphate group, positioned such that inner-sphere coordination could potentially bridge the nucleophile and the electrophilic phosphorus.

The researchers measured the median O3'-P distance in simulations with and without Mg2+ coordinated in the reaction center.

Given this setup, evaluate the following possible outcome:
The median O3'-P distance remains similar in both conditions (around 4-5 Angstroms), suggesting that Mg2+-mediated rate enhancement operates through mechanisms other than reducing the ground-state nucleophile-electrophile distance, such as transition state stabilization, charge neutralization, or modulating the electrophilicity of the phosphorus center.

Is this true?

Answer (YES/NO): NO